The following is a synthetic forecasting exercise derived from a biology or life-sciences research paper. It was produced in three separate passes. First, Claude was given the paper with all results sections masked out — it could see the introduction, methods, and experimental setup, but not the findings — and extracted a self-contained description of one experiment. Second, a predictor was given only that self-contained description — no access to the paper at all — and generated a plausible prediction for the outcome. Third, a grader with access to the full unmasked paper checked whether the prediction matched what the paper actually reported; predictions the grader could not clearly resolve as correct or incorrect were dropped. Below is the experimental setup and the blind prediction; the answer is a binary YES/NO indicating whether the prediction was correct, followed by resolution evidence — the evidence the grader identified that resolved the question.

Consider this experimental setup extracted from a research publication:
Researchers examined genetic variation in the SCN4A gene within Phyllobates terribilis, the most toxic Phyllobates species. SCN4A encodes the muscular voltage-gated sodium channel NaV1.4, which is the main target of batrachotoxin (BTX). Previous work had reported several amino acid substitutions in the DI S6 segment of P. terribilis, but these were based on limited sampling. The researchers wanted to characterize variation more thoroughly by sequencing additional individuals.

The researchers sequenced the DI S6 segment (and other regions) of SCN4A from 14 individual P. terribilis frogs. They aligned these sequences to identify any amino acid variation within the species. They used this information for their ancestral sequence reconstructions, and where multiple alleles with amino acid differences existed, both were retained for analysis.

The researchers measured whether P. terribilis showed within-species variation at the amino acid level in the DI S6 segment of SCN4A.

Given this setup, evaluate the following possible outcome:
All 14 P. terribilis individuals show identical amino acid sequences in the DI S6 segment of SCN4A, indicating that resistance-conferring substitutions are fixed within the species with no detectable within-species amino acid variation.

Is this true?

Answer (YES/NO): NO